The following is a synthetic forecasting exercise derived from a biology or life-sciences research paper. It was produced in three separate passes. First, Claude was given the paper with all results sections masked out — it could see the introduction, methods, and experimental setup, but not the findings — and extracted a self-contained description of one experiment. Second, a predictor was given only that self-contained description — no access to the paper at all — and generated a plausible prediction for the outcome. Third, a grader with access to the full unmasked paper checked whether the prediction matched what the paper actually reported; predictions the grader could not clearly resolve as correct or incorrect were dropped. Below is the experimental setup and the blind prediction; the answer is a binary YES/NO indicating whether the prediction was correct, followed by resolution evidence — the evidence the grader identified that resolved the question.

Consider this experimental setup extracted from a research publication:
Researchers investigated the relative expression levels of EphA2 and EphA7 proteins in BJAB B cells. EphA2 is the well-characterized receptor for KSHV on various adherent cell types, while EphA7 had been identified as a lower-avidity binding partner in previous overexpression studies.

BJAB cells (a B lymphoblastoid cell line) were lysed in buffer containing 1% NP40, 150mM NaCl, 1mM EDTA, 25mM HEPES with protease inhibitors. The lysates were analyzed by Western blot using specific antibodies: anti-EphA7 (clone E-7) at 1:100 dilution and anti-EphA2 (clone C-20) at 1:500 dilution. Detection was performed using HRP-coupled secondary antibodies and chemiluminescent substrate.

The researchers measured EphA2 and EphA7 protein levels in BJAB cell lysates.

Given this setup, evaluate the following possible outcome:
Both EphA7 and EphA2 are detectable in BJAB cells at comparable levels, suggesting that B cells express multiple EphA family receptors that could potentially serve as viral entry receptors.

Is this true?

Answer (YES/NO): NO